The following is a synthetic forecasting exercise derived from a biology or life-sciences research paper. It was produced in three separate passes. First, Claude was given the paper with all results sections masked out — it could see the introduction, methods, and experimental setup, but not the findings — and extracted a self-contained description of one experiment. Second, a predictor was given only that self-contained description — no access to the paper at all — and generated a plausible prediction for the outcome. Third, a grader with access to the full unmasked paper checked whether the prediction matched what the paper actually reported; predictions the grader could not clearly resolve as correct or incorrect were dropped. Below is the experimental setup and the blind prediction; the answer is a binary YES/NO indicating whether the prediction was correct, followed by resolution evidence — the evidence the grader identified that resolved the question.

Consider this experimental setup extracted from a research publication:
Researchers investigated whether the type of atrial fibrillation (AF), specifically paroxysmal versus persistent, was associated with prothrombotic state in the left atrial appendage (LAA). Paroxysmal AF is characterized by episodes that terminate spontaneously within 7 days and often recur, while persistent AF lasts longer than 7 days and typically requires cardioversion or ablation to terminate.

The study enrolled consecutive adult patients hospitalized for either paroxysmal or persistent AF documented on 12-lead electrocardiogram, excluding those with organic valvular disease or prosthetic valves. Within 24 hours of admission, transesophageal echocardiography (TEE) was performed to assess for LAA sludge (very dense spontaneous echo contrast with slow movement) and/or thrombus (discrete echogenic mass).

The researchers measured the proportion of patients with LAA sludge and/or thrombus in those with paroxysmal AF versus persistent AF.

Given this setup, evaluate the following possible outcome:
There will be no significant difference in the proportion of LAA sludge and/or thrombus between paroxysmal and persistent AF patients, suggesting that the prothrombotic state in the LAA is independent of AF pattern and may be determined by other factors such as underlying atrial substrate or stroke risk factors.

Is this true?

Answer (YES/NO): NO